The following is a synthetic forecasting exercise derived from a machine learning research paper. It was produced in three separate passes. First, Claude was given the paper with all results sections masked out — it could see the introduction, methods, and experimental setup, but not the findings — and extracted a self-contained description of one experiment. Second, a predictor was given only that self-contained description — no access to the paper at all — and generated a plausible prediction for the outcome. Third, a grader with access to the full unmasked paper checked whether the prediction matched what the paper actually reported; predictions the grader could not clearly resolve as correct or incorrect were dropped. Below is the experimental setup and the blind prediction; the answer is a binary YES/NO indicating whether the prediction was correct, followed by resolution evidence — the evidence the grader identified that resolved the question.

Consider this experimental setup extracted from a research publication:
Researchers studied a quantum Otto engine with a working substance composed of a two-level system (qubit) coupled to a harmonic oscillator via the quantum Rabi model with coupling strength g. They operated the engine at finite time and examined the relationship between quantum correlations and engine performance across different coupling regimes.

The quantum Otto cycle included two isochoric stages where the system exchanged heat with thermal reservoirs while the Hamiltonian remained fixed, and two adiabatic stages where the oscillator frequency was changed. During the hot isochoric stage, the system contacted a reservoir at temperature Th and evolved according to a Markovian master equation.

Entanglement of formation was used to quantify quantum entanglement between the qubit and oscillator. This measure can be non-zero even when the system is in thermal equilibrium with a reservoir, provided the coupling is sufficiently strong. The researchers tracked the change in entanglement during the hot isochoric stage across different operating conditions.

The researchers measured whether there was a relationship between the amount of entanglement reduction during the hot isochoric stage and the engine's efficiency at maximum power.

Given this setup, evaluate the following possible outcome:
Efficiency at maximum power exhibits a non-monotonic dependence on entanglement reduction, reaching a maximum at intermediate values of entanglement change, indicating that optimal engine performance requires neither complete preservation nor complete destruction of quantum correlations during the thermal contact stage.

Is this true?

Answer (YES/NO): NO